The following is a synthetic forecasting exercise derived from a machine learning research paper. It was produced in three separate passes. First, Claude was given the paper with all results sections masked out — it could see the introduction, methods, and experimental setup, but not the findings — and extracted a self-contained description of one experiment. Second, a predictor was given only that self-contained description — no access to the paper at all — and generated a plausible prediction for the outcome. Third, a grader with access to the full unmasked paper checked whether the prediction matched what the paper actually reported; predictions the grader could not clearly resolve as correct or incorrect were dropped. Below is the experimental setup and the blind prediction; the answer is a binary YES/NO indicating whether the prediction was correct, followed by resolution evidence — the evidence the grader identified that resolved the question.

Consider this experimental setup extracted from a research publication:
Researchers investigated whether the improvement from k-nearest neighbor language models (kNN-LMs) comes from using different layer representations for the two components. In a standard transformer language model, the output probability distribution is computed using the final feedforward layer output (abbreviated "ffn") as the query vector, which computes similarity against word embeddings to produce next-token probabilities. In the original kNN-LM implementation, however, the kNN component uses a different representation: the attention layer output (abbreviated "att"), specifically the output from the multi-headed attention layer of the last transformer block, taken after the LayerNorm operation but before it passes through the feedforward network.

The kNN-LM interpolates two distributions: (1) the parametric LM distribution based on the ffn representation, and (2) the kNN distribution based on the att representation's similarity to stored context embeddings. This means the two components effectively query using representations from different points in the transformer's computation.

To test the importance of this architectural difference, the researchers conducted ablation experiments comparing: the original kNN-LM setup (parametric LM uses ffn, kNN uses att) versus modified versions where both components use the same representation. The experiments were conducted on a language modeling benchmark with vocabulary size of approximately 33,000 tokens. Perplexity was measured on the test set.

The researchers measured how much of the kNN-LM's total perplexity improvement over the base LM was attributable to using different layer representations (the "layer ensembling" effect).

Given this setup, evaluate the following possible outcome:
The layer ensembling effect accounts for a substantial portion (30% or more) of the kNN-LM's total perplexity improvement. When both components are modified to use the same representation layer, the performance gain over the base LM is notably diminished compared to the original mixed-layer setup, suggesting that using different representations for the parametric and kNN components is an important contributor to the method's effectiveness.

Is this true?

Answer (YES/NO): YES